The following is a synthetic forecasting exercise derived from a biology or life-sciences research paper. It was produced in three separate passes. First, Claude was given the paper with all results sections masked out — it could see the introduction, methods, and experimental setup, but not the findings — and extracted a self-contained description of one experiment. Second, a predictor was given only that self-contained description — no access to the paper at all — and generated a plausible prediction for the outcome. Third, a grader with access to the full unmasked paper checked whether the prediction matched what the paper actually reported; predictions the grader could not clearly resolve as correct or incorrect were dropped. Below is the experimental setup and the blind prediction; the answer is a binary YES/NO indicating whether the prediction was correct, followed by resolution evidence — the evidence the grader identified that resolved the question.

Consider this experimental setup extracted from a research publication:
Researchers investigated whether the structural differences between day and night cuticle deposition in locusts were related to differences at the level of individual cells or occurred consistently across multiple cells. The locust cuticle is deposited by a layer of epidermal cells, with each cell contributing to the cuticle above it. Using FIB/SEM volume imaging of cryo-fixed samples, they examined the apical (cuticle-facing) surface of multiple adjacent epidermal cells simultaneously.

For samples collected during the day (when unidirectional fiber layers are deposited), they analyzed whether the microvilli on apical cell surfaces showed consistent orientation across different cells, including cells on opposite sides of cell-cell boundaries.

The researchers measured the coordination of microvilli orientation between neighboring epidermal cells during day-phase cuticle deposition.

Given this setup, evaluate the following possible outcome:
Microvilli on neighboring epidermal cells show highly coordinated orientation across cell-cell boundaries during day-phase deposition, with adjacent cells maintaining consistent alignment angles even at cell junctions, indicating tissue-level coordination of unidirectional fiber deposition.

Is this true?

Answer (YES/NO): YES